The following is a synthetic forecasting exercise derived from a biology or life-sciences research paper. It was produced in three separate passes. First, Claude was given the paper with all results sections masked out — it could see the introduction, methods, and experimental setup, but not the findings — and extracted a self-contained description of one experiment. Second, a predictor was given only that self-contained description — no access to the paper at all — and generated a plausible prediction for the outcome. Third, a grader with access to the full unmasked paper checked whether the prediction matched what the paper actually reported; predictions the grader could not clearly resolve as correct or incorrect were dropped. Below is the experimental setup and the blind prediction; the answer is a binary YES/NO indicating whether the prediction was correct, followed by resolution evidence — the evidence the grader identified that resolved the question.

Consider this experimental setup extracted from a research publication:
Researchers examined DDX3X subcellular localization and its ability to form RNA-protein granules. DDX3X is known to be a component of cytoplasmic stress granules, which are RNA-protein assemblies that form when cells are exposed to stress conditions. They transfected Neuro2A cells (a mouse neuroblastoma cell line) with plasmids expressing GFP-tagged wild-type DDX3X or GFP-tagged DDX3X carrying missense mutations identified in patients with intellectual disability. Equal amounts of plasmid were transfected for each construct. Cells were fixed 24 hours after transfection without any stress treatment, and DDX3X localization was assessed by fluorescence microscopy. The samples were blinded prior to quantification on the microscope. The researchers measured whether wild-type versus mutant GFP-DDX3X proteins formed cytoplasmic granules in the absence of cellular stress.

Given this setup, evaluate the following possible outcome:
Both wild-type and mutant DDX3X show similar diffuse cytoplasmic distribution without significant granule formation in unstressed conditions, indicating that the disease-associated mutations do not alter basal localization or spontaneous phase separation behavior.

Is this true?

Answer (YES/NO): NO